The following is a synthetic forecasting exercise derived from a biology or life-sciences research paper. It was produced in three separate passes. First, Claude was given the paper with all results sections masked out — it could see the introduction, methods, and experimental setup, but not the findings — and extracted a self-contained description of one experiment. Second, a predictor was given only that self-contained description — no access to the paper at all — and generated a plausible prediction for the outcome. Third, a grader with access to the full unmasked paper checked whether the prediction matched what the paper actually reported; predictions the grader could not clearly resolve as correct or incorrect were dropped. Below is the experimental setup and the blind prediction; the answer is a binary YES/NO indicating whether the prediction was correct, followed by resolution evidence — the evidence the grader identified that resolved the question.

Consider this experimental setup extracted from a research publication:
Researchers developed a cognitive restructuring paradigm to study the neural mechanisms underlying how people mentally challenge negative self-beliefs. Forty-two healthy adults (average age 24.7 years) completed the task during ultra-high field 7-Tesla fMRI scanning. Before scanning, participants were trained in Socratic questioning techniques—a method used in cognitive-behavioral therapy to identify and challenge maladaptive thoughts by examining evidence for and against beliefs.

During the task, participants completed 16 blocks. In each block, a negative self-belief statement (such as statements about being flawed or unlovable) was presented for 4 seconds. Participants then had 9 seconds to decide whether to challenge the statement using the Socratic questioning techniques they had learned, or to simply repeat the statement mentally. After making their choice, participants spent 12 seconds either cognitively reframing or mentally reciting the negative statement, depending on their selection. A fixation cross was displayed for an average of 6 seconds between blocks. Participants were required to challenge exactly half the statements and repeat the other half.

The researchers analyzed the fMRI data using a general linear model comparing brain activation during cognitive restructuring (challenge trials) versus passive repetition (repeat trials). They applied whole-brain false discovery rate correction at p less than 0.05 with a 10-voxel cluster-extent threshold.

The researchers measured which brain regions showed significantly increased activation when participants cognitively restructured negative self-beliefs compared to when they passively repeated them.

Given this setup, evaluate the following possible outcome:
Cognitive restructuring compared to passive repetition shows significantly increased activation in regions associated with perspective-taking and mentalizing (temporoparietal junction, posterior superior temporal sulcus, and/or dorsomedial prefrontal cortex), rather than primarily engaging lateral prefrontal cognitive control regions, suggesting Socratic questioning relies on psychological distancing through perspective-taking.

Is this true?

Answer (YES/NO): NO